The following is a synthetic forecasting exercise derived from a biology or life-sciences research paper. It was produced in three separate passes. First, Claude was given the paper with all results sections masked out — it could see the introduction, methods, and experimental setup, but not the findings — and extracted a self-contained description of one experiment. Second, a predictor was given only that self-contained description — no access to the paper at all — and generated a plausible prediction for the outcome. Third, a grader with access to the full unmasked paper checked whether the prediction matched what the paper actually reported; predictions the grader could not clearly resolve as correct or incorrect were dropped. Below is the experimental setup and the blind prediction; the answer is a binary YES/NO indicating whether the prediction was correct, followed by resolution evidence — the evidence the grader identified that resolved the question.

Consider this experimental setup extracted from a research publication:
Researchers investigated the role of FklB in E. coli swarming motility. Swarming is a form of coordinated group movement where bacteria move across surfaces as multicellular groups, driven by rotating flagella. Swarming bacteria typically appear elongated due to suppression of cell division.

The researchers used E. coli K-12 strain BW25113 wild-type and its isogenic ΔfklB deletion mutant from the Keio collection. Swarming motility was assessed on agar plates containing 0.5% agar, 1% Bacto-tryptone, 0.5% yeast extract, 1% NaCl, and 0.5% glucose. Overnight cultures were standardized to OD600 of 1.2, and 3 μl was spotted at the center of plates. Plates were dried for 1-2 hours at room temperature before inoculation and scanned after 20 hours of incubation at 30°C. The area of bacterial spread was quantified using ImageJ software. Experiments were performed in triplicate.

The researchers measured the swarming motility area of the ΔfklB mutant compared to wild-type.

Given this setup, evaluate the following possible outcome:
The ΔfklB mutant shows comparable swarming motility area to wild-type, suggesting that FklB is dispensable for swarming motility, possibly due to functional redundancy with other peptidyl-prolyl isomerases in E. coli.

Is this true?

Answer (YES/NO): NO